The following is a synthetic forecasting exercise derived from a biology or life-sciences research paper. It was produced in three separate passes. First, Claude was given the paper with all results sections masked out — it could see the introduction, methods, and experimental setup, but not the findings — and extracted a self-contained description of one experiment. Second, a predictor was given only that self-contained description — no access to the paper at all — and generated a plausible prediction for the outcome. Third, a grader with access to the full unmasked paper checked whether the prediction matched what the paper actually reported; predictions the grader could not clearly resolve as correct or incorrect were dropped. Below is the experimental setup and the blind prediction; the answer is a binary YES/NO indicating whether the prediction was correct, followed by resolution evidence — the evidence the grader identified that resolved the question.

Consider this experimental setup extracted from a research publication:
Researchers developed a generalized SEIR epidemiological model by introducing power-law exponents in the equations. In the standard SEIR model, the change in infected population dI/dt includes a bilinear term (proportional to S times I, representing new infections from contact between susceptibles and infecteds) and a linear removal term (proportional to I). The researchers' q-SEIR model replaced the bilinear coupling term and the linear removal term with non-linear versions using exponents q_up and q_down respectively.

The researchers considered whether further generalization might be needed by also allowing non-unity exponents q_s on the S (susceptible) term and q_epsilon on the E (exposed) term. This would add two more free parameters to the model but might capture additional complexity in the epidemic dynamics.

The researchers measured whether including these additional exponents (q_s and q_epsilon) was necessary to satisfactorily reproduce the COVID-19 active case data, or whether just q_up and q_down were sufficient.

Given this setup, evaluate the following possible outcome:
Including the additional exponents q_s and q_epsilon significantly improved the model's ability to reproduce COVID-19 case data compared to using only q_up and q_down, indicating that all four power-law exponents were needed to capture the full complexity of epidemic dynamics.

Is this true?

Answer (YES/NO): NO